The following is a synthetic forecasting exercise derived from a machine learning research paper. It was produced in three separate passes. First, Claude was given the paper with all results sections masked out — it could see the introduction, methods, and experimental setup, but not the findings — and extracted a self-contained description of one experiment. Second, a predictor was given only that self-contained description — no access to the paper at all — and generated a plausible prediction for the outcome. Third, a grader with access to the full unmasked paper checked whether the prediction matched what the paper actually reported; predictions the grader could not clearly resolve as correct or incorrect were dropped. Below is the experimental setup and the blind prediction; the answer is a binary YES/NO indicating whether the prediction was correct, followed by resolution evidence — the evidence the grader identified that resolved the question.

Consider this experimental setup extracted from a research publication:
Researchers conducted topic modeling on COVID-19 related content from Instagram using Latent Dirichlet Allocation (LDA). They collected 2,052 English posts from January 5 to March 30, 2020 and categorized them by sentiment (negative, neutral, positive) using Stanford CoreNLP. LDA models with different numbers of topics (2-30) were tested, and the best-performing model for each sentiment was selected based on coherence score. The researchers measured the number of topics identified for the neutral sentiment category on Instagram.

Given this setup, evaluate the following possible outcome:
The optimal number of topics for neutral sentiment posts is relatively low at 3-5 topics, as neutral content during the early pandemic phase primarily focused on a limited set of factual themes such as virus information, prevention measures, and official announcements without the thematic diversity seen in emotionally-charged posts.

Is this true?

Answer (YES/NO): NO